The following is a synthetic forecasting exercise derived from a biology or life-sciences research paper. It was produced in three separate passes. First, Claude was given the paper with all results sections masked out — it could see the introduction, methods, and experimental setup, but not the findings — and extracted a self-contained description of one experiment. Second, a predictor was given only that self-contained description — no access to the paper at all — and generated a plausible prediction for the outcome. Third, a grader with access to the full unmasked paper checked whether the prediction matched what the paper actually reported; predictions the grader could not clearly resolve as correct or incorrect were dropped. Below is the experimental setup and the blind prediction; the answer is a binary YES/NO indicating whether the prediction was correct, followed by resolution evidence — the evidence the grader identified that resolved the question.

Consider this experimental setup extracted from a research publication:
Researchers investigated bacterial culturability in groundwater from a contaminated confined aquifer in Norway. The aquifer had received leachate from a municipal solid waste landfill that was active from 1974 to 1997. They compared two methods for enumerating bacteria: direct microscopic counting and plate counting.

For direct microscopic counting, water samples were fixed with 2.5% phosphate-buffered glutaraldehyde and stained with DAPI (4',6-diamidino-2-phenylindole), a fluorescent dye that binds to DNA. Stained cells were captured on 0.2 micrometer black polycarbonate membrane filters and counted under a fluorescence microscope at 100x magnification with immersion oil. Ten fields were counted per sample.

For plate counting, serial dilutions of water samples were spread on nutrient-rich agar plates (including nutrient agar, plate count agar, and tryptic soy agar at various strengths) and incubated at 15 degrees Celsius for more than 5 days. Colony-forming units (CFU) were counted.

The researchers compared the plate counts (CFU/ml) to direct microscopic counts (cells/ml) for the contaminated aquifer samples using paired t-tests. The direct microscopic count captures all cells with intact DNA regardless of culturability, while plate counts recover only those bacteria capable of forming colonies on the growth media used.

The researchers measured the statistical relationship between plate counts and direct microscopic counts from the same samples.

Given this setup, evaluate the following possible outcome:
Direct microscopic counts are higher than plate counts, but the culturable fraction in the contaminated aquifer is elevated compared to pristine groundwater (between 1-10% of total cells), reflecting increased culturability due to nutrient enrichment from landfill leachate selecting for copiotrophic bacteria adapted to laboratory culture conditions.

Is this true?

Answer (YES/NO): NO